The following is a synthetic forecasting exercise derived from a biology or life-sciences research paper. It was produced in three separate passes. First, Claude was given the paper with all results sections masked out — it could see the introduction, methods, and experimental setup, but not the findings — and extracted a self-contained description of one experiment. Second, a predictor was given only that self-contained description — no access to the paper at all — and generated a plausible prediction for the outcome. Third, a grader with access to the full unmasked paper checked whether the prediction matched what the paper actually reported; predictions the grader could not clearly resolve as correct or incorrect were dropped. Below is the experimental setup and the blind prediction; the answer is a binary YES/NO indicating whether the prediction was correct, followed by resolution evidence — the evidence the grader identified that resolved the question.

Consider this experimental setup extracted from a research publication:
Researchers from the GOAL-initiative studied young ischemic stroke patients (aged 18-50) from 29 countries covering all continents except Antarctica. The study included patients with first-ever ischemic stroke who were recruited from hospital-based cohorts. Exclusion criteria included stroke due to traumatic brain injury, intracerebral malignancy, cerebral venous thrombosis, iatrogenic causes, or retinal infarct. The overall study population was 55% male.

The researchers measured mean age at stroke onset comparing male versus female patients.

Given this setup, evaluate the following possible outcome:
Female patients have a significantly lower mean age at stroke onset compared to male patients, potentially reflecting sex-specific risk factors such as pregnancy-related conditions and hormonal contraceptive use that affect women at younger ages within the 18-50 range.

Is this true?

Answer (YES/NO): YES